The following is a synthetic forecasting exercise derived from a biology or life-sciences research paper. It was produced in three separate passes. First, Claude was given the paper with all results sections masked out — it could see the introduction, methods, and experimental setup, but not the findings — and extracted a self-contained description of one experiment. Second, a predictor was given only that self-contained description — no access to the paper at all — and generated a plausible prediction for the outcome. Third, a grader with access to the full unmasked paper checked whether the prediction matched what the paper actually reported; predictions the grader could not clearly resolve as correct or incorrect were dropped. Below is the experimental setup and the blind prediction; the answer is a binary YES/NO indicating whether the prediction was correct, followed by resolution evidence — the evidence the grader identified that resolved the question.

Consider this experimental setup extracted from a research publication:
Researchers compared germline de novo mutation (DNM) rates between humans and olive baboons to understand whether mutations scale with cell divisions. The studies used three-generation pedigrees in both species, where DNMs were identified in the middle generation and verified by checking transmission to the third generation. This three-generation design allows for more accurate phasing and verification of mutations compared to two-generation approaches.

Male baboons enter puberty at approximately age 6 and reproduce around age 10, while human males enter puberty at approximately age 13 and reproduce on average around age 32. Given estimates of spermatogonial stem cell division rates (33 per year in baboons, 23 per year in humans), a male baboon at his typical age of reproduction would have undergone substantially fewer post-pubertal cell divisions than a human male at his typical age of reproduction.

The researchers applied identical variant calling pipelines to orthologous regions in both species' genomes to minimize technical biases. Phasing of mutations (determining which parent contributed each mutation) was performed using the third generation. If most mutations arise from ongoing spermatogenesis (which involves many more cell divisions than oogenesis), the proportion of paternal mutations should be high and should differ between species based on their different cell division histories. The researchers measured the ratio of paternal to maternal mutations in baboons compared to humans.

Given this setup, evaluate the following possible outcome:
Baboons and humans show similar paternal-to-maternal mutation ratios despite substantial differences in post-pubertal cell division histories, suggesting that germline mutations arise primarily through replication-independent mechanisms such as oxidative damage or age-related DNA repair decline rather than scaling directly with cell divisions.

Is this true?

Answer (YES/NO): YES